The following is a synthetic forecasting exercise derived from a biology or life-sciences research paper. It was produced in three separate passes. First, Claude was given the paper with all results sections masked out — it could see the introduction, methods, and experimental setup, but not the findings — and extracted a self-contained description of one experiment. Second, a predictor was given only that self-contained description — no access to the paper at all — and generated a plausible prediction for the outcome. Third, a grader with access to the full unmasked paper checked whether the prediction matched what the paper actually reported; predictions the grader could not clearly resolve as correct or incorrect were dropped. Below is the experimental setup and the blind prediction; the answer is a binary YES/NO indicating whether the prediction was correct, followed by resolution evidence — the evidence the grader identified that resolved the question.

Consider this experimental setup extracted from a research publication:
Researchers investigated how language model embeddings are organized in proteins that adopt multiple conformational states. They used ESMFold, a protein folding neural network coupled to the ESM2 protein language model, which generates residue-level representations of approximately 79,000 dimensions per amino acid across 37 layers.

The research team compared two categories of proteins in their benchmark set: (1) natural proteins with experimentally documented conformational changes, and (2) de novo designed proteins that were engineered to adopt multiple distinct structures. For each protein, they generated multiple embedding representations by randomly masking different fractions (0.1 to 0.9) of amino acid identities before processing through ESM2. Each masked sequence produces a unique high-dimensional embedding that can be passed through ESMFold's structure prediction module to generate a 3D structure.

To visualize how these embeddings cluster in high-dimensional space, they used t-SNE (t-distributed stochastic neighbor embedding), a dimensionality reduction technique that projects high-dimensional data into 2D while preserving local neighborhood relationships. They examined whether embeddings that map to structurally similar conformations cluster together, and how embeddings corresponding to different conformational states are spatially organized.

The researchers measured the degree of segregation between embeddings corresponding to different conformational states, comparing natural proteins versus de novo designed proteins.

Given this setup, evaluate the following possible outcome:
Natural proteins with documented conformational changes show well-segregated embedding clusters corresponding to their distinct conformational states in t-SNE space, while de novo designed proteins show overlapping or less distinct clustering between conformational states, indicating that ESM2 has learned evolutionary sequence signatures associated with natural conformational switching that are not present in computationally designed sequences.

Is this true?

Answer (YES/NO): YES